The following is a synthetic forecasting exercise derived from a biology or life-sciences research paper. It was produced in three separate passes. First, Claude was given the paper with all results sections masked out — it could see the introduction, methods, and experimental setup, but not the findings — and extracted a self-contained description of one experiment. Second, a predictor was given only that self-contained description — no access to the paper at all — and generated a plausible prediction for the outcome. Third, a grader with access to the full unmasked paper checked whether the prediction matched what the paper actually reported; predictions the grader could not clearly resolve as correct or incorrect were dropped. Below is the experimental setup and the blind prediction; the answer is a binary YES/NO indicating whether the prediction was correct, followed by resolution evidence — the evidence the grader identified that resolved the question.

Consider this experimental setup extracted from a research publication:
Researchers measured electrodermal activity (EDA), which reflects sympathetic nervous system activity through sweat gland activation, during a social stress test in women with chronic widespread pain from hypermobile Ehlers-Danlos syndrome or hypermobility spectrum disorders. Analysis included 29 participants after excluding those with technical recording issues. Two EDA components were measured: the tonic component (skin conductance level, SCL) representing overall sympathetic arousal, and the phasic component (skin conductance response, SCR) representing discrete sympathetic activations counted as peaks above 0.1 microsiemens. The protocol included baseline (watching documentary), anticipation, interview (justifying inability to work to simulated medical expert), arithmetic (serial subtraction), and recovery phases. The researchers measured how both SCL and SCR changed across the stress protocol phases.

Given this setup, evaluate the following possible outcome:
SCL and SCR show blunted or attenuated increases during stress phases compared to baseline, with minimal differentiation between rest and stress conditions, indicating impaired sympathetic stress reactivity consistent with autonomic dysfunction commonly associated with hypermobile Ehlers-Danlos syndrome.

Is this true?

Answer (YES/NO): NO